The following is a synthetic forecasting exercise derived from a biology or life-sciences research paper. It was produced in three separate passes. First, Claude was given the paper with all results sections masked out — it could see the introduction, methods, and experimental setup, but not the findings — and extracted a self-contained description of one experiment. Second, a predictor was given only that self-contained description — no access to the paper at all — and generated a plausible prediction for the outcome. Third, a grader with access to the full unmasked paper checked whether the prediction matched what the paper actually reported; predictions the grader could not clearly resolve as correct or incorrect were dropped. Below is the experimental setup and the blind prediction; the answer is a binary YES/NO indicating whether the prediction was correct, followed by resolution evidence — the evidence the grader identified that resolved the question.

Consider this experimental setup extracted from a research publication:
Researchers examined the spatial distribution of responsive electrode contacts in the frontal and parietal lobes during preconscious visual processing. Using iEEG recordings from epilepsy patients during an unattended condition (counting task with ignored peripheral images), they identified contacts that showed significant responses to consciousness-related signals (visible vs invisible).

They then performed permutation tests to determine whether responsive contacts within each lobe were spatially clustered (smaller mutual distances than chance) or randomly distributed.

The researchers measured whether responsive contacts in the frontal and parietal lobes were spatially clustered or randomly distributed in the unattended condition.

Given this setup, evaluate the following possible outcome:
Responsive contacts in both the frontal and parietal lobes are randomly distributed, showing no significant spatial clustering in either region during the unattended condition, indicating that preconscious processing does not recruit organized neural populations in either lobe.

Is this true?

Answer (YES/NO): NO